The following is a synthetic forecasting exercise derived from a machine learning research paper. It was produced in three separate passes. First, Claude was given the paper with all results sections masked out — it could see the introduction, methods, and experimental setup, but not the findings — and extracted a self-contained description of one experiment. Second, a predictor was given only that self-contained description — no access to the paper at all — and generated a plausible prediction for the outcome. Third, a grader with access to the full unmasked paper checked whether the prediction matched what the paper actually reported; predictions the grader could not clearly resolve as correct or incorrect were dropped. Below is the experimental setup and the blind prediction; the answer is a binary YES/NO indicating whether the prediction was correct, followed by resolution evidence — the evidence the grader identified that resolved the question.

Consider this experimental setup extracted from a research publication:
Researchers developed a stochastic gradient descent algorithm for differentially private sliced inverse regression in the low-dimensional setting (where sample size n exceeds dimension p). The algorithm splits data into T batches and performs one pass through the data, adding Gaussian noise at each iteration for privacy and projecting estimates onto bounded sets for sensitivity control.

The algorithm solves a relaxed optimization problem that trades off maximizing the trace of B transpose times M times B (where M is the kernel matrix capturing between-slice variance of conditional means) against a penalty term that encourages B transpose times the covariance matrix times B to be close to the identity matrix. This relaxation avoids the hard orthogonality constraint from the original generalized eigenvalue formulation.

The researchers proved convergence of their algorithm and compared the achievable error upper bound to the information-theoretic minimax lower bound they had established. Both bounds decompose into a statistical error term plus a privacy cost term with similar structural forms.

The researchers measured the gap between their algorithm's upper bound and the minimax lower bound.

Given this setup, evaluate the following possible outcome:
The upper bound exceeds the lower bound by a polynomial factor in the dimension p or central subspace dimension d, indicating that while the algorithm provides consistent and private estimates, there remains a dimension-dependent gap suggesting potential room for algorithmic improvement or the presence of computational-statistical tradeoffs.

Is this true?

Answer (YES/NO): NO